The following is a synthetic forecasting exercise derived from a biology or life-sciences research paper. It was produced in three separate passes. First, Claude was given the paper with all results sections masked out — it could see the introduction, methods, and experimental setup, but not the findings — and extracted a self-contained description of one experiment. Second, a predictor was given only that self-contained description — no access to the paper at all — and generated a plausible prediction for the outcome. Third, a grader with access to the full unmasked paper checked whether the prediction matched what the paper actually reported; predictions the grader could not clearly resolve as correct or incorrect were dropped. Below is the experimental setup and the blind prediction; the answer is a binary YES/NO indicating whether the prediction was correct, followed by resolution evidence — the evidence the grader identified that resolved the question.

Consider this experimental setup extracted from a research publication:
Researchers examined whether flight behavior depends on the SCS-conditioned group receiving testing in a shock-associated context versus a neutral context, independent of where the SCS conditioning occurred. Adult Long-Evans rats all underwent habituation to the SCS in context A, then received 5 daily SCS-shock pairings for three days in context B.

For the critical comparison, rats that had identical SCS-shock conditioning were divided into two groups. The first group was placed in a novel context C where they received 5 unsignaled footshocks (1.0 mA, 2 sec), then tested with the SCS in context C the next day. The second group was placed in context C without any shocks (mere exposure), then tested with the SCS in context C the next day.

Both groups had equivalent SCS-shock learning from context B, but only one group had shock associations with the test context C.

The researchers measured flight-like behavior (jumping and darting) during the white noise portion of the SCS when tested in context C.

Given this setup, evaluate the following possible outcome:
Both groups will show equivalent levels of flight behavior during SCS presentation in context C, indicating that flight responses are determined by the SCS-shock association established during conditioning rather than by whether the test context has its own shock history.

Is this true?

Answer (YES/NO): NO